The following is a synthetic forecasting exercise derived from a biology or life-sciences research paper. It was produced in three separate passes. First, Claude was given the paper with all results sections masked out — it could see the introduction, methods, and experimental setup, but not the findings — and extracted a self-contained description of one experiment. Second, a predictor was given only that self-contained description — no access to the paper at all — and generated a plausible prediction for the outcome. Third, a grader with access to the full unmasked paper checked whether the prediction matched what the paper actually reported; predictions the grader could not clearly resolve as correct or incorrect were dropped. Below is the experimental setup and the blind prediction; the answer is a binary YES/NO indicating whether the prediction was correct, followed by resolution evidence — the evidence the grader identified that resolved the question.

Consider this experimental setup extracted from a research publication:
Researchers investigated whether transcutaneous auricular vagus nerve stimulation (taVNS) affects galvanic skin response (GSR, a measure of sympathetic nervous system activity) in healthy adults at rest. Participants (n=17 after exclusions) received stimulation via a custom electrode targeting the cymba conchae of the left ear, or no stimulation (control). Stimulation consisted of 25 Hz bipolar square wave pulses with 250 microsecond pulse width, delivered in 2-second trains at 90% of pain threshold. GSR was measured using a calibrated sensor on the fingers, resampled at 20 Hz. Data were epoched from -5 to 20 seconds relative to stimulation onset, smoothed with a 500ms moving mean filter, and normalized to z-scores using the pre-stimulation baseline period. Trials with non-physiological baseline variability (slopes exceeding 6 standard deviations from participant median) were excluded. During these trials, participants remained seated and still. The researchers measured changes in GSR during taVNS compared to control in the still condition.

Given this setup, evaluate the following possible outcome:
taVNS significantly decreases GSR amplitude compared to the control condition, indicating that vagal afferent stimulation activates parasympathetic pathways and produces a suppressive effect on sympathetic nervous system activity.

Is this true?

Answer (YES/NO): NO